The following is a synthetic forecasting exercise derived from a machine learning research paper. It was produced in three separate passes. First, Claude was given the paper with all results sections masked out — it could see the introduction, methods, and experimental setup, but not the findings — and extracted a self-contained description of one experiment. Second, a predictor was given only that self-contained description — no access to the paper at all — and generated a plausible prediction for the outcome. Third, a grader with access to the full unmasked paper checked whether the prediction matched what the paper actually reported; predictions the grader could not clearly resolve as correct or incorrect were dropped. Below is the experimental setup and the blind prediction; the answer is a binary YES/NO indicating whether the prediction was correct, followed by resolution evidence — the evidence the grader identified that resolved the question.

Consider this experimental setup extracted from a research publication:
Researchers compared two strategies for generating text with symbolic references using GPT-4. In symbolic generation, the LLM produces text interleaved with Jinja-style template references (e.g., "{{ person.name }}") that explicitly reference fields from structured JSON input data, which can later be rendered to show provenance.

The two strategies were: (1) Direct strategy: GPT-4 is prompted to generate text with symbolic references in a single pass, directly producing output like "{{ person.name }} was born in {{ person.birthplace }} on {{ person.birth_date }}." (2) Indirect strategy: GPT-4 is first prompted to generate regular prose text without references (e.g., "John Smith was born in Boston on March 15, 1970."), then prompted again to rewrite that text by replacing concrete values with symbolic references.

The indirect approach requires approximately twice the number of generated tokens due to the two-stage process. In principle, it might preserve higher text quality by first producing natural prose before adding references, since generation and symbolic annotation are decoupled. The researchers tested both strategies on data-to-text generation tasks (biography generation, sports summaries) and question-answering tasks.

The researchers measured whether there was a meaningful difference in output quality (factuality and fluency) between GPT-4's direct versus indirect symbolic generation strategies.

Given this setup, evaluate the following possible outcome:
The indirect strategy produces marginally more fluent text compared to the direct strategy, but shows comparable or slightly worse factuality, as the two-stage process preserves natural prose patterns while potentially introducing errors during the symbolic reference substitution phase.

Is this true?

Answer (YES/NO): NO